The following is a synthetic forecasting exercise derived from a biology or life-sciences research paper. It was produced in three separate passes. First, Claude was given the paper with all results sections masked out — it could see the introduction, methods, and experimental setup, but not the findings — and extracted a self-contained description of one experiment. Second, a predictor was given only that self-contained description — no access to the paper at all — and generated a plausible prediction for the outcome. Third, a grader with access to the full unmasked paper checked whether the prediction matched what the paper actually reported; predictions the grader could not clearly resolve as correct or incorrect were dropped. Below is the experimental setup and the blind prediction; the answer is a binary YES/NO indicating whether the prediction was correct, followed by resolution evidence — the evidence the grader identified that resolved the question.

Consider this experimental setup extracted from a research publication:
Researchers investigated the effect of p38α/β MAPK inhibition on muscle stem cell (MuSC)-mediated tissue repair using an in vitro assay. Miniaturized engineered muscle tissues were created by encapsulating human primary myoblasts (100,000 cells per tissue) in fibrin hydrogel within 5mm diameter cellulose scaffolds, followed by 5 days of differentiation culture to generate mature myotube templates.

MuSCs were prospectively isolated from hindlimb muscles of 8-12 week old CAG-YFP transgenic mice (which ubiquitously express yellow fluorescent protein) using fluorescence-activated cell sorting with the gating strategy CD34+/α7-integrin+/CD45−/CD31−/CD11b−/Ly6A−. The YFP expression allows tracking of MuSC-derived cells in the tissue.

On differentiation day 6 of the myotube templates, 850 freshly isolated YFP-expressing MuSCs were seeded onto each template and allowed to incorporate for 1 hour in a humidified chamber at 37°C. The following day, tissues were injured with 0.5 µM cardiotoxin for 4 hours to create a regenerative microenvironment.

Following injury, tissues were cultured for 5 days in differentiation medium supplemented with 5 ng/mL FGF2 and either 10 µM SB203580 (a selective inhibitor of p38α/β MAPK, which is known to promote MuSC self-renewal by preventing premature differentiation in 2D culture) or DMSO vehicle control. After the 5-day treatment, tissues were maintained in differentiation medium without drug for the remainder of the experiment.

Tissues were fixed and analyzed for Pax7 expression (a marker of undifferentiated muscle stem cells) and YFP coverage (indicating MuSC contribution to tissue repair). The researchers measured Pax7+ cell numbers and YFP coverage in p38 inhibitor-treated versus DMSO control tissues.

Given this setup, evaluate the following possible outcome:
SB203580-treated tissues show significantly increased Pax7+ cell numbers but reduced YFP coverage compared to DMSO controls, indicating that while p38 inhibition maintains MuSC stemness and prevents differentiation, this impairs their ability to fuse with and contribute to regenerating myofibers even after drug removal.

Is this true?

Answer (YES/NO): NO